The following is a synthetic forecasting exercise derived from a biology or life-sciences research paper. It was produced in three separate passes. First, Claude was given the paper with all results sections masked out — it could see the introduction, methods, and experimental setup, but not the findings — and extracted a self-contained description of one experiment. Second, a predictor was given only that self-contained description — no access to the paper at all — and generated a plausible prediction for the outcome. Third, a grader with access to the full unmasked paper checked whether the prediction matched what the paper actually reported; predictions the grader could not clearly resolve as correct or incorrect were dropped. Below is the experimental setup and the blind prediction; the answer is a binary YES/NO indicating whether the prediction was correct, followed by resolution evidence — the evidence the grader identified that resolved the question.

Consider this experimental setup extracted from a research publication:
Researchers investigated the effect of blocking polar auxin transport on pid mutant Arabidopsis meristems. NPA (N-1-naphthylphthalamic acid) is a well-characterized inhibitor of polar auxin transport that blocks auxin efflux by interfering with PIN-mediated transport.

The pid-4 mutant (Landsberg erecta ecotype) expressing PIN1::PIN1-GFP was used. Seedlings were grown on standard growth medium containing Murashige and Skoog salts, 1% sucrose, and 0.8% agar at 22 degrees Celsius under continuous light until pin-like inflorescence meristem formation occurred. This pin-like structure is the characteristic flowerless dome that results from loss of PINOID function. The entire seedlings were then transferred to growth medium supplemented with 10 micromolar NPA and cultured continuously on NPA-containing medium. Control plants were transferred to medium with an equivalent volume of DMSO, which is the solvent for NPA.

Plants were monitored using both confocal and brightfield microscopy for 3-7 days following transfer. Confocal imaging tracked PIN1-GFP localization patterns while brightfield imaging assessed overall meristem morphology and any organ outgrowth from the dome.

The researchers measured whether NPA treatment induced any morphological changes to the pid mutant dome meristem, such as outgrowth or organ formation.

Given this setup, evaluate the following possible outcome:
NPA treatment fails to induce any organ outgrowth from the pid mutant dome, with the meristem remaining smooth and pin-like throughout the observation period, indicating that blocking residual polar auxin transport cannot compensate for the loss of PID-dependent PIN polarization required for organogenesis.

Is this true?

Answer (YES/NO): NO